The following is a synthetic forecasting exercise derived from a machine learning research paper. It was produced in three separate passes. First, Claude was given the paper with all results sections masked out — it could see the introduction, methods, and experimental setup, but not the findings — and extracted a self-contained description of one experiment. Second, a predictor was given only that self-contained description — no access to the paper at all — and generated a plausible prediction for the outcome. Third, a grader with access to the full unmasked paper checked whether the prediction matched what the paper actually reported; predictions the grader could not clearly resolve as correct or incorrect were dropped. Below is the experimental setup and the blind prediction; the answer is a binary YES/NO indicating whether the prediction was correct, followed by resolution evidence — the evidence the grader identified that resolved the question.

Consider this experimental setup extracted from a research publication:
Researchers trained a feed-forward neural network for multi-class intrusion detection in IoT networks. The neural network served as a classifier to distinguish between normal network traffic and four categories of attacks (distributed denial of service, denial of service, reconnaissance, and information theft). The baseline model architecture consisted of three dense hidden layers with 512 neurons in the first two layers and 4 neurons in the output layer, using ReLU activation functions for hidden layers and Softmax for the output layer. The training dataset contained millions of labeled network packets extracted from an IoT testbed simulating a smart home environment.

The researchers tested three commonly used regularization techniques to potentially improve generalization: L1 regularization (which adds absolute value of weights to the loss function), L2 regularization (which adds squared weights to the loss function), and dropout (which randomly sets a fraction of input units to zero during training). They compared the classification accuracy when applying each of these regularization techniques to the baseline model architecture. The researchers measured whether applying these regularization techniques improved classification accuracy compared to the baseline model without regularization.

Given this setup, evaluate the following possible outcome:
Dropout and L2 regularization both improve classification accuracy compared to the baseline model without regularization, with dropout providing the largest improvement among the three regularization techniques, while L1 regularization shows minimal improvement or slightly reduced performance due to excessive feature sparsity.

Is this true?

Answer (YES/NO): NO